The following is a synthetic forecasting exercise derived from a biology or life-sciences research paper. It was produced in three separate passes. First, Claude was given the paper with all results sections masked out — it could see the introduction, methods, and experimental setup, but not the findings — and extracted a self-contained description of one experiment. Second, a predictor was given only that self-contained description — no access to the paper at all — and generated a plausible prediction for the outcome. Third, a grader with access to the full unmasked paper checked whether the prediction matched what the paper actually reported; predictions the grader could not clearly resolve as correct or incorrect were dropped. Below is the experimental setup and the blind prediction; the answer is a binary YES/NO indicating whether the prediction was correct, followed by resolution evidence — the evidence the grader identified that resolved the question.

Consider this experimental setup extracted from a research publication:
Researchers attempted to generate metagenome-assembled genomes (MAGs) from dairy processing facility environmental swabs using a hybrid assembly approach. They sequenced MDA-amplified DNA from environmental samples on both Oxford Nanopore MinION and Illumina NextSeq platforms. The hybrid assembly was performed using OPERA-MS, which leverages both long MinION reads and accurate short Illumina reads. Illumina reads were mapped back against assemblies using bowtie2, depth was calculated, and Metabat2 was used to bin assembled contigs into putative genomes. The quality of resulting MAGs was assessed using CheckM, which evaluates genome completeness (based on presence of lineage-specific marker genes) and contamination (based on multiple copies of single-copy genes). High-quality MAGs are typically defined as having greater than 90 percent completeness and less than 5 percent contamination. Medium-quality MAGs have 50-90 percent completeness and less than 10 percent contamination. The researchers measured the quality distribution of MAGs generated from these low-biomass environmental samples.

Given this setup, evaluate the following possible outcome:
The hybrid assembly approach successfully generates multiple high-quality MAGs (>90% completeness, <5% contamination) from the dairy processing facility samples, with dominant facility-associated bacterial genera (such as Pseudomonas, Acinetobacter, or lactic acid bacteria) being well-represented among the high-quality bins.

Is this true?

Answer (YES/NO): NO